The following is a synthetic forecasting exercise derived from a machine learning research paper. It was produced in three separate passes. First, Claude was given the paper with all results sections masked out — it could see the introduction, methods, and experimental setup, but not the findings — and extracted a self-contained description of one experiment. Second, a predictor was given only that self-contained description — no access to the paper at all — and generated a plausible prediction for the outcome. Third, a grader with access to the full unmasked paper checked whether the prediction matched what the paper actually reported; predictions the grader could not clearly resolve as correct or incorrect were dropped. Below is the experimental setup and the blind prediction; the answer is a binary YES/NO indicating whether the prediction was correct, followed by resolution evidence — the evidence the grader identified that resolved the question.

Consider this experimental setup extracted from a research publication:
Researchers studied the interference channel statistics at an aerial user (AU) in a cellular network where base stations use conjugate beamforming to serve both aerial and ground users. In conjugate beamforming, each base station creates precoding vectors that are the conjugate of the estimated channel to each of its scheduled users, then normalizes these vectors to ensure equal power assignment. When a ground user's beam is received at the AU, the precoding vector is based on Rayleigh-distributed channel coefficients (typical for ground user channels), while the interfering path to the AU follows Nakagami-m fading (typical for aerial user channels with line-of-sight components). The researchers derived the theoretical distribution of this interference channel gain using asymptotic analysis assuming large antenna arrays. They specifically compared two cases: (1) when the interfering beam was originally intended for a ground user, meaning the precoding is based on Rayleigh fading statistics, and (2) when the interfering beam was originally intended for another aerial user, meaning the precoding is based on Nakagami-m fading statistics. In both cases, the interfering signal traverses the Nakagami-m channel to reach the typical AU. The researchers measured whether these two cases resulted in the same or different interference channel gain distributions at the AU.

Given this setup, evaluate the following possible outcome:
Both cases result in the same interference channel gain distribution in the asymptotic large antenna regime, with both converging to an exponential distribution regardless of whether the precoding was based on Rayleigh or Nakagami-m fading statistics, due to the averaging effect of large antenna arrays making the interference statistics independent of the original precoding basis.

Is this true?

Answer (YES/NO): YES